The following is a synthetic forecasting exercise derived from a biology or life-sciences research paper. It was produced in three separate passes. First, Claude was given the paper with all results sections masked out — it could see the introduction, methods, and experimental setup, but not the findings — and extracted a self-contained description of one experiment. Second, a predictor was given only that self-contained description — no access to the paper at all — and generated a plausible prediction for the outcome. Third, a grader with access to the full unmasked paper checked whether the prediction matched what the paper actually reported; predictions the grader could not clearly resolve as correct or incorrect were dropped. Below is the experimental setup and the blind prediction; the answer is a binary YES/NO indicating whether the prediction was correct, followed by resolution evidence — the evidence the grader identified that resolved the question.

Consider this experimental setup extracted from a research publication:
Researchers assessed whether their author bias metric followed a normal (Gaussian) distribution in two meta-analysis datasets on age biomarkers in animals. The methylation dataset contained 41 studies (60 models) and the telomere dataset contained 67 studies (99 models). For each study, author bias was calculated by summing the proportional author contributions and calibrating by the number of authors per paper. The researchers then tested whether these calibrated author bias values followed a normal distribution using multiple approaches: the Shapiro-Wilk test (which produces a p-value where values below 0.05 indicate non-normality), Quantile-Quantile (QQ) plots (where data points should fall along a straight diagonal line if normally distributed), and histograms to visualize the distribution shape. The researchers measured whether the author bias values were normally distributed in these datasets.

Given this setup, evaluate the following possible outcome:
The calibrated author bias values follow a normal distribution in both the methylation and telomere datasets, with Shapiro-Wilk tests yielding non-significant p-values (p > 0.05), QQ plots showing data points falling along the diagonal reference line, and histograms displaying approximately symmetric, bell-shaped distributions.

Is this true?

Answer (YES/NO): NO